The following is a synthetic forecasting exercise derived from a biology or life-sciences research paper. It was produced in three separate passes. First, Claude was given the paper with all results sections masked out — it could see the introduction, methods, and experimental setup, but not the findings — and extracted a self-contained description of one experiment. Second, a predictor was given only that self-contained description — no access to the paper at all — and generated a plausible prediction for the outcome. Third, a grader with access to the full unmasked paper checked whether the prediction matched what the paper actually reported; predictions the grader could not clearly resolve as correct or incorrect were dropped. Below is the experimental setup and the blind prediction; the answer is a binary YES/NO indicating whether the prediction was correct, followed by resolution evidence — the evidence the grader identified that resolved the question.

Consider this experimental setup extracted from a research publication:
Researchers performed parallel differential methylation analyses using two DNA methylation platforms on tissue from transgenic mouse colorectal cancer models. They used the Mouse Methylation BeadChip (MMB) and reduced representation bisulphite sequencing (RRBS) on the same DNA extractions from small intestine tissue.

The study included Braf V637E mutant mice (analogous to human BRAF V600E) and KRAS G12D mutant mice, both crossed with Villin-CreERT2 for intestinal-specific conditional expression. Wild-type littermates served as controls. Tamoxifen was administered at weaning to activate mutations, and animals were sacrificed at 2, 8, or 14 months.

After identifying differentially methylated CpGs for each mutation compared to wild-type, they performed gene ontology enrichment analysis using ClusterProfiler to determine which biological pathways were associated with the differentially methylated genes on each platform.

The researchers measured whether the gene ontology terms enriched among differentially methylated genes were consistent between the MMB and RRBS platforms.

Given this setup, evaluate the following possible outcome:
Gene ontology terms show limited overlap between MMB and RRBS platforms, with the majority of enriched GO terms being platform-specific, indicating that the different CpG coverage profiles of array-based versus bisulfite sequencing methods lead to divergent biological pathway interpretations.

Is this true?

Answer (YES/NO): NO